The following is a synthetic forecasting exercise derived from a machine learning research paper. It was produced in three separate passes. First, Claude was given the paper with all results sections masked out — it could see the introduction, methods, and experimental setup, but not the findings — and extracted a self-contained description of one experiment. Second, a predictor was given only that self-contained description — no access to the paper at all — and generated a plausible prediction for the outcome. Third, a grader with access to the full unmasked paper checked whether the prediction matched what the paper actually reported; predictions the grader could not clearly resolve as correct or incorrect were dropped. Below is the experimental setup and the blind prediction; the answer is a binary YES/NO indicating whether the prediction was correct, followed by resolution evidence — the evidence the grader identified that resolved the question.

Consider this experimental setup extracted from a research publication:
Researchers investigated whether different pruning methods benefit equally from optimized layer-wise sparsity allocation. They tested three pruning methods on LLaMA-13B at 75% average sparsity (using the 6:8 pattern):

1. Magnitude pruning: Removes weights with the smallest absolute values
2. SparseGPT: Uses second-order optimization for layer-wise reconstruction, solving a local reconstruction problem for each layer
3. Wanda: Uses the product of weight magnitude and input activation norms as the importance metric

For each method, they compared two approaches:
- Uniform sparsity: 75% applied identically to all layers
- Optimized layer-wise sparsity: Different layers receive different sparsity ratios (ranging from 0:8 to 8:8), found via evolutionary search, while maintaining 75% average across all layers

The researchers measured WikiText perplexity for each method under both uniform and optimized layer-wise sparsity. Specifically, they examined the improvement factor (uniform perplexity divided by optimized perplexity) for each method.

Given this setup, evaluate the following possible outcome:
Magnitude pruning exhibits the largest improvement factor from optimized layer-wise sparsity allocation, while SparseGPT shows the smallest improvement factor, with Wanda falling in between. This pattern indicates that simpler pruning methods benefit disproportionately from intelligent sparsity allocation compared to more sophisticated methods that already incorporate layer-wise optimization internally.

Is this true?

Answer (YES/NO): YES